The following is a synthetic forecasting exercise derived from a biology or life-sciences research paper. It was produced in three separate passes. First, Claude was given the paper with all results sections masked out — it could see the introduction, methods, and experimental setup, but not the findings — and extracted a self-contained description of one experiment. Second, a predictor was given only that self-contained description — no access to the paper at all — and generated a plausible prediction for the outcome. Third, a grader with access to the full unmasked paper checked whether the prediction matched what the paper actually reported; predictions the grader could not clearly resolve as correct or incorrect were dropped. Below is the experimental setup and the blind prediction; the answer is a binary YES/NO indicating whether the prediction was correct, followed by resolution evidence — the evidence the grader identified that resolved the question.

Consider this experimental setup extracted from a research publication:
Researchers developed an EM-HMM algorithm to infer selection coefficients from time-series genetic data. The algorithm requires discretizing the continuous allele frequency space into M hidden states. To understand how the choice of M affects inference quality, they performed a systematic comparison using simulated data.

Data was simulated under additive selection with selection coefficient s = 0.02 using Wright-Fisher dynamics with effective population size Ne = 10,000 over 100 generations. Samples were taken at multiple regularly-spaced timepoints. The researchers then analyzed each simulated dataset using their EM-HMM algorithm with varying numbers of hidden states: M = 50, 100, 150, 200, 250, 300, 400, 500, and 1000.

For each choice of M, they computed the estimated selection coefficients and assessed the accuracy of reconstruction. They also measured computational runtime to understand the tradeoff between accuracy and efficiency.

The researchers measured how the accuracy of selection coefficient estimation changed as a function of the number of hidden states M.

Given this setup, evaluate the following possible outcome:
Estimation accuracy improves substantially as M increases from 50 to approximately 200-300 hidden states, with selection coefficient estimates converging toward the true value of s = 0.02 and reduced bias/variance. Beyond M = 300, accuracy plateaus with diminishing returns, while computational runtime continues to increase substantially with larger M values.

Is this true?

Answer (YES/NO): NO